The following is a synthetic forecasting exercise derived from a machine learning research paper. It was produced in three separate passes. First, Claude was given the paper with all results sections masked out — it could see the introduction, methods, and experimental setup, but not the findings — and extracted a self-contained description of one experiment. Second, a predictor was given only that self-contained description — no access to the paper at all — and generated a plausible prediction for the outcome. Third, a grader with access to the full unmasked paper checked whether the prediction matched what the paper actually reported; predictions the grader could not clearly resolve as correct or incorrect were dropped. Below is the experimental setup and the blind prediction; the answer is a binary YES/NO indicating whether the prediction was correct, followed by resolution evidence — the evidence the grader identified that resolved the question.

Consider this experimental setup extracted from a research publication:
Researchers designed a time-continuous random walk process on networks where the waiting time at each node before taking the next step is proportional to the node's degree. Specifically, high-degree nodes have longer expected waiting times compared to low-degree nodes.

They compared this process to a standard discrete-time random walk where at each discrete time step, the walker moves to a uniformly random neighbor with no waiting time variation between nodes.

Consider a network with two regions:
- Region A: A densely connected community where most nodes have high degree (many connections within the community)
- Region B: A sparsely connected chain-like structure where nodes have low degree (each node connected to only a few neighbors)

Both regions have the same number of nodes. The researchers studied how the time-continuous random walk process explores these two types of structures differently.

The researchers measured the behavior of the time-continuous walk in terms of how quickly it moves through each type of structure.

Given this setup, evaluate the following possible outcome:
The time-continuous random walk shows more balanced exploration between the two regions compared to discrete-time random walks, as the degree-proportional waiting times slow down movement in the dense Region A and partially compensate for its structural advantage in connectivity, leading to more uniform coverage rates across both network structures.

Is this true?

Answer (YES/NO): NO